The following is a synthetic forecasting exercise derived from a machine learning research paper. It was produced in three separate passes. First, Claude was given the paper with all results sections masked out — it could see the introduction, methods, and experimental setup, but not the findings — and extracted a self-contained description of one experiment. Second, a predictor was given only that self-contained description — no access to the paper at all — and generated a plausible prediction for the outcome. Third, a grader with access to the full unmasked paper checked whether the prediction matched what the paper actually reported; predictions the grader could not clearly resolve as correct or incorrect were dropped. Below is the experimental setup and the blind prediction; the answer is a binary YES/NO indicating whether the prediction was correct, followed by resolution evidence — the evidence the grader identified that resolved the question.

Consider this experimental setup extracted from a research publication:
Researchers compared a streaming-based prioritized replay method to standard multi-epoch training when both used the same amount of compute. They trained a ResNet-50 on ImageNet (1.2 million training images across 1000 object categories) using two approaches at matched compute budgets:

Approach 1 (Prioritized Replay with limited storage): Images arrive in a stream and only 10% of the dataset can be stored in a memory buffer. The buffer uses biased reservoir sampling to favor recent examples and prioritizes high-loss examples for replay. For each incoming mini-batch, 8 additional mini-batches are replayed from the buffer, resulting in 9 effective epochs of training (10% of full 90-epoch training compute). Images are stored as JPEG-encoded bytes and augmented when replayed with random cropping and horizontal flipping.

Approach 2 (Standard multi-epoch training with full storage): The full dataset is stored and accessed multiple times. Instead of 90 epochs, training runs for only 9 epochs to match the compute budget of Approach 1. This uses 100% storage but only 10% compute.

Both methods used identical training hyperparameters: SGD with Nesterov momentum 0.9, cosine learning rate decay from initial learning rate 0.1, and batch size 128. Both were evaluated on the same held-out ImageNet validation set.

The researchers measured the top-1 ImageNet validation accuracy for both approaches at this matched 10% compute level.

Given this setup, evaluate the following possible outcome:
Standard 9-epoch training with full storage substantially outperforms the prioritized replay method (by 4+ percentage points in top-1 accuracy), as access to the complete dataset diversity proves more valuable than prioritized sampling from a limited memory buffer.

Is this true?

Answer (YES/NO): NO